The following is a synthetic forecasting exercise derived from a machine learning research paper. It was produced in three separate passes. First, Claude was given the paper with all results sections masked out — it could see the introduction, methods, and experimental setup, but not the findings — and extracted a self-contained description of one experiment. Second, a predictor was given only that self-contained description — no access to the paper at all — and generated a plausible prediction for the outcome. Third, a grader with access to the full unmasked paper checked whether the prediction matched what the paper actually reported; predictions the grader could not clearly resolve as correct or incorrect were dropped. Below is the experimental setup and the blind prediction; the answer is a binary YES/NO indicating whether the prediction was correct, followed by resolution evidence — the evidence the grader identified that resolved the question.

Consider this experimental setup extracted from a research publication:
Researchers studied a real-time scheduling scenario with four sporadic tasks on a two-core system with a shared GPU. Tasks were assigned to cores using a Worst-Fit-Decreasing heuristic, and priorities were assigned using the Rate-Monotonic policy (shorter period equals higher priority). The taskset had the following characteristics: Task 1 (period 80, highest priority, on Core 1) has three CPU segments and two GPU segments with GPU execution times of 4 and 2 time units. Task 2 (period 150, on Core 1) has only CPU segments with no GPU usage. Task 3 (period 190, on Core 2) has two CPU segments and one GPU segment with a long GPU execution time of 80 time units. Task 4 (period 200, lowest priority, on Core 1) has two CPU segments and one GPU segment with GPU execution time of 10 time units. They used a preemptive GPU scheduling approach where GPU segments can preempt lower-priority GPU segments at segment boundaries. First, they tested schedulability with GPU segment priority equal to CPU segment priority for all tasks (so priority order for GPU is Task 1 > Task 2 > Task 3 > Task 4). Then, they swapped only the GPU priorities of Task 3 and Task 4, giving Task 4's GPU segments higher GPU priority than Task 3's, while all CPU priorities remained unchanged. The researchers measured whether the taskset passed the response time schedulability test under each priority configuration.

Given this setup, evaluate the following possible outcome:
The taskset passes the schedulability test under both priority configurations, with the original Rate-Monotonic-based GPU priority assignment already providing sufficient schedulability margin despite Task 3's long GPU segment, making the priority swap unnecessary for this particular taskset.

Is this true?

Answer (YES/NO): NO